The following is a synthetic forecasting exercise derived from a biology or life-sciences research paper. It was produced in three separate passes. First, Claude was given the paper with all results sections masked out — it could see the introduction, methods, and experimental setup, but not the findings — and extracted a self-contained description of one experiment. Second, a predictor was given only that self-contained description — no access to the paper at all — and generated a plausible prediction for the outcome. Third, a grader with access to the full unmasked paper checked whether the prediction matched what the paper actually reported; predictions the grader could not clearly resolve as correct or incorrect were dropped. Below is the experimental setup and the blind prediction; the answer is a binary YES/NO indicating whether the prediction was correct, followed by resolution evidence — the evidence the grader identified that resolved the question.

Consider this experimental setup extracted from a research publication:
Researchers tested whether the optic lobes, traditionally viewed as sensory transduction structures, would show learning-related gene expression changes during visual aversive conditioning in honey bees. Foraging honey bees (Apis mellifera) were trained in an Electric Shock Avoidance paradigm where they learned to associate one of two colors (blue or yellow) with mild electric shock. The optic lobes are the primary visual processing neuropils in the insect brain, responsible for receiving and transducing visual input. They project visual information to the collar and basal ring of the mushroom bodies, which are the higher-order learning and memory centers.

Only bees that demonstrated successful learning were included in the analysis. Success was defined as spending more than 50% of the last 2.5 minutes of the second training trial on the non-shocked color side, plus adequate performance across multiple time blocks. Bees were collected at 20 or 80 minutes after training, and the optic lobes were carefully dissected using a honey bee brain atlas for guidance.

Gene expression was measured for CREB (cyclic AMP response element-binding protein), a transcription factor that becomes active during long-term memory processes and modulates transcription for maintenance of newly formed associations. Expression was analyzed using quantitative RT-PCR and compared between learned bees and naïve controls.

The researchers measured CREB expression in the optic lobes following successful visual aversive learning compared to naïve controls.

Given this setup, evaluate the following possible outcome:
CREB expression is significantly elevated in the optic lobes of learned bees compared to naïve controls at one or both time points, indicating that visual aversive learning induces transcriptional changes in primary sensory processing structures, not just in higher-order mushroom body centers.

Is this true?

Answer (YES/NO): NO